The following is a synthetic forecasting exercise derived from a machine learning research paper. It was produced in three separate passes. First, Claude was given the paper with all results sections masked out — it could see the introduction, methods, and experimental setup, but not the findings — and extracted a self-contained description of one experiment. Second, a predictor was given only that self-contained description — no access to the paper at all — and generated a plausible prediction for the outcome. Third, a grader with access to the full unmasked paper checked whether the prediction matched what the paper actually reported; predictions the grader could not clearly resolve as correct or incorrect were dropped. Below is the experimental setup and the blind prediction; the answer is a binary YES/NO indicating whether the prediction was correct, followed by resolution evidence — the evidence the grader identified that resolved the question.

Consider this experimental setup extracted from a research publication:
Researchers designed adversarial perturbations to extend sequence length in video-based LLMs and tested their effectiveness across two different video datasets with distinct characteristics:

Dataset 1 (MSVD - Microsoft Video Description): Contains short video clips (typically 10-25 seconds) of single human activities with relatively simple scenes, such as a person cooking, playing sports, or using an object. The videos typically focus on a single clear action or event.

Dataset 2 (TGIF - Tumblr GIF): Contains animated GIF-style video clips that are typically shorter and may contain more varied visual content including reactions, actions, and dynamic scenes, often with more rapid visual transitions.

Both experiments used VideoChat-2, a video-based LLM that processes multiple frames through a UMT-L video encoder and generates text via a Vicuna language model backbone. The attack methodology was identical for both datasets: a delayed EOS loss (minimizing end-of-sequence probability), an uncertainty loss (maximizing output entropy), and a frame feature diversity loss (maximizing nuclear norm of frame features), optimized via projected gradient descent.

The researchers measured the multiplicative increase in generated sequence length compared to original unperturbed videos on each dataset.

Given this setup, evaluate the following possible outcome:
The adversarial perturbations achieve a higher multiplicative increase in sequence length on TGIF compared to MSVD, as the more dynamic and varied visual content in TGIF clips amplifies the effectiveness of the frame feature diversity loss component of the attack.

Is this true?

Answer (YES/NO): YES